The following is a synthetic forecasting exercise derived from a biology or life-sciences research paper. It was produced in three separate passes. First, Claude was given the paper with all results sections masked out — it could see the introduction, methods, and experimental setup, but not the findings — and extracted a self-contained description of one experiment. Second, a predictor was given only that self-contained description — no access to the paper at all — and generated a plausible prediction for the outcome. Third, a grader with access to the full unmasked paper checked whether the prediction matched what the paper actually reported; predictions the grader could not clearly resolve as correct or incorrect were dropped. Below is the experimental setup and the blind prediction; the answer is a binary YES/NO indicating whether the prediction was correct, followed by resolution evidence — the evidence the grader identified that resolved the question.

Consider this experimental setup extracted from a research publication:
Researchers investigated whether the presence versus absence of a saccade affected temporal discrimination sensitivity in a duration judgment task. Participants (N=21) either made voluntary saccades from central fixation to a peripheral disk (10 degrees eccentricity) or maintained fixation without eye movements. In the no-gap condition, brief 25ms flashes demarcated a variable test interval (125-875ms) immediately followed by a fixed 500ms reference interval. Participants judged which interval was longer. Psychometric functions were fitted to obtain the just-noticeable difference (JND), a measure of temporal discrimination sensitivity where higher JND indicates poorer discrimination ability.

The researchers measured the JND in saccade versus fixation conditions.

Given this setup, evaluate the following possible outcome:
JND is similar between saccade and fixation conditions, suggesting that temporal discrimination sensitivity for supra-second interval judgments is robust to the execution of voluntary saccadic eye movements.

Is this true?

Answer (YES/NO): NO